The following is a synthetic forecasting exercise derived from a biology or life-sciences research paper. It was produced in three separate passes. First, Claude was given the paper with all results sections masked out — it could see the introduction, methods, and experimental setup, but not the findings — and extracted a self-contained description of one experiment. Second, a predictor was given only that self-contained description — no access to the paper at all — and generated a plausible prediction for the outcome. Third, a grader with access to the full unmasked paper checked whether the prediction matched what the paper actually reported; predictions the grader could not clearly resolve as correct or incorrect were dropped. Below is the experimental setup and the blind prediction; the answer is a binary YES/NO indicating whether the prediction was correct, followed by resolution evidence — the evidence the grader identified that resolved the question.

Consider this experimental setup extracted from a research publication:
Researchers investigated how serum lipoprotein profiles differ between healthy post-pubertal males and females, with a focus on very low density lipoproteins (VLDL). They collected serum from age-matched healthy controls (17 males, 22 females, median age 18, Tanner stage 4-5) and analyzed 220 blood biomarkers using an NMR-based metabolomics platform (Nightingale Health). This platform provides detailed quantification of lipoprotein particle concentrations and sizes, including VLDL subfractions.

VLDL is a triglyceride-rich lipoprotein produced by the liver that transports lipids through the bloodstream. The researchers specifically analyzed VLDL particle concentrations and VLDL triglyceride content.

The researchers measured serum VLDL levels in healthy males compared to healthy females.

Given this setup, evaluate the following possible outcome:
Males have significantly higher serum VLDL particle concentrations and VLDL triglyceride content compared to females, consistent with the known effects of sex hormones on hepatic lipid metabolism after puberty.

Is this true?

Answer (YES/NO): YES